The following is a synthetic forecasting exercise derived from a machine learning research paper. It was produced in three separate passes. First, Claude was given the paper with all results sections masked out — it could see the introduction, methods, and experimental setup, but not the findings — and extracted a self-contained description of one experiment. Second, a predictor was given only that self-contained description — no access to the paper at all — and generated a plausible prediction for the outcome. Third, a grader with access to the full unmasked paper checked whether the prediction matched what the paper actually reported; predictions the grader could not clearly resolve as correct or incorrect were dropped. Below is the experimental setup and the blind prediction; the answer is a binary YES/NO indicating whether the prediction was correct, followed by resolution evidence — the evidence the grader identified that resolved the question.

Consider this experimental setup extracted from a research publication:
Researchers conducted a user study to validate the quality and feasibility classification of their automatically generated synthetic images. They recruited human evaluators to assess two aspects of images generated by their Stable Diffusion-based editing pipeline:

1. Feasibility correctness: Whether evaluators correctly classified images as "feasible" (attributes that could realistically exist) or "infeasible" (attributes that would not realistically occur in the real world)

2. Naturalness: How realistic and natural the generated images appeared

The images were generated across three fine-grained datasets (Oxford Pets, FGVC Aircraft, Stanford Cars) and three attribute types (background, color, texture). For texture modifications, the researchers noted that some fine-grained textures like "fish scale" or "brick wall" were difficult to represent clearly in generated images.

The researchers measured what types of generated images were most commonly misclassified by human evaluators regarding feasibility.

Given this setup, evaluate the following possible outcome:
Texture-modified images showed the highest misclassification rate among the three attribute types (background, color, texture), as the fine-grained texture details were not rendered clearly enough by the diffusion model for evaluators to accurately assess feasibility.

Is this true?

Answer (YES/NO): YES